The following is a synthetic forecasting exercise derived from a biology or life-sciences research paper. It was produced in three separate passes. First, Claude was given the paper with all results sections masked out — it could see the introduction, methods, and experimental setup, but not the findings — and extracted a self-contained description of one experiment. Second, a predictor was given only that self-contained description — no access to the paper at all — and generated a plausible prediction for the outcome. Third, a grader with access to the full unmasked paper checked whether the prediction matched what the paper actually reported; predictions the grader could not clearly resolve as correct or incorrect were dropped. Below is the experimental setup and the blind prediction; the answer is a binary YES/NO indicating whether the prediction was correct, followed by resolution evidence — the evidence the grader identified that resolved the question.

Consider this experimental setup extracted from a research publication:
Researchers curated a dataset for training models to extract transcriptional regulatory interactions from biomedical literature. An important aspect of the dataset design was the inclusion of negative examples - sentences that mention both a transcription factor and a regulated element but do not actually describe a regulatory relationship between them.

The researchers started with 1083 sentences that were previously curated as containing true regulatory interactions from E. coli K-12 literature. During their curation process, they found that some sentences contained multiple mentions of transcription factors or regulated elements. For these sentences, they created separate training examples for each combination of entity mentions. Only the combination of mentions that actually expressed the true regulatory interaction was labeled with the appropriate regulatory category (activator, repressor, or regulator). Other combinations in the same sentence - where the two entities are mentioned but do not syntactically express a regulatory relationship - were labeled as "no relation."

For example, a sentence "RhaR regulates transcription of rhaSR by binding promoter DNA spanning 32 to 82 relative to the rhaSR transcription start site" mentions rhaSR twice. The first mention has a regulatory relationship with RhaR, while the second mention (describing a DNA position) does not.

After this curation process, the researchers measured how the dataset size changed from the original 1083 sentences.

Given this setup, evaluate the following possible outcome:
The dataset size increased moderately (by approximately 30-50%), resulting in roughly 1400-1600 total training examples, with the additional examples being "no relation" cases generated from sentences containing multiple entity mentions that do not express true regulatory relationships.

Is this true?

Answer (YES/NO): YES